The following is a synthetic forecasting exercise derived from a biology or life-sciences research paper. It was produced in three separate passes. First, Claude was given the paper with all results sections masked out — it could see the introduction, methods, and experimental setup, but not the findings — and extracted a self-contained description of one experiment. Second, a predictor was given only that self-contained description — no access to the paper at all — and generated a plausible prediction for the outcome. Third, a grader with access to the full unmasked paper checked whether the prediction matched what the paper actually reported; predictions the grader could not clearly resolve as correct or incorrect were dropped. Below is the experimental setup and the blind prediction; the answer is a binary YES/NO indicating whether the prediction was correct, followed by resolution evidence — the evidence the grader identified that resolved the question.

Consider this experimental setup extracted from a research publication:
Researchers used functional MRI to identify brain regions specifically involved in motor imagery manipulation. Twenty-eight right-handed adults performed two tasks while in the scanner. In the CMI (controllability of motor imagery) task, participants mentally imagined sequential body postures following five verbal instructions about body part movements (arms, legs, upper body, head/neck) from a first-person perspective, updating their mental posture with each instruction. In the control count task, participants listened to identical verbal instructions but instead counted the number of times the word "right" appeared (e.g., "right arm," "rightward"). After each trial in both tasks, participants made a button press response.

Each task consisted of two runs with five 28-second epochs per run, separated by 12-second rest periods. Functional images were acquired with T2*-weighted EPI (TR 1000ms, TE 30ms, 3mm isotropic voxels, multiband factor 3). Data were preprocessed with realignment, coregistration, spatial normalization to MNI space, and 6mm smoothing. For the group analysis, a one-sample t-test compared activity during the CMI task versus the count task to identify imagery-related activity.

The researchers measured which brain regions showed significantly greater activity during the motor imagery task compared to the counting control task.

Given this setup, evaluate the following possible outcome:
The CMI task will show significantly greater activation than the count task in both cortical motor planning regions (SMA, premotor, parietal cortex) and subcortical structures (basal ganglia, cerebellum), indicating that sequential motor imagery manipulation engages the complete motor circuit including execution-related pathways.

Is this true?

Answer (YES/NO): NO